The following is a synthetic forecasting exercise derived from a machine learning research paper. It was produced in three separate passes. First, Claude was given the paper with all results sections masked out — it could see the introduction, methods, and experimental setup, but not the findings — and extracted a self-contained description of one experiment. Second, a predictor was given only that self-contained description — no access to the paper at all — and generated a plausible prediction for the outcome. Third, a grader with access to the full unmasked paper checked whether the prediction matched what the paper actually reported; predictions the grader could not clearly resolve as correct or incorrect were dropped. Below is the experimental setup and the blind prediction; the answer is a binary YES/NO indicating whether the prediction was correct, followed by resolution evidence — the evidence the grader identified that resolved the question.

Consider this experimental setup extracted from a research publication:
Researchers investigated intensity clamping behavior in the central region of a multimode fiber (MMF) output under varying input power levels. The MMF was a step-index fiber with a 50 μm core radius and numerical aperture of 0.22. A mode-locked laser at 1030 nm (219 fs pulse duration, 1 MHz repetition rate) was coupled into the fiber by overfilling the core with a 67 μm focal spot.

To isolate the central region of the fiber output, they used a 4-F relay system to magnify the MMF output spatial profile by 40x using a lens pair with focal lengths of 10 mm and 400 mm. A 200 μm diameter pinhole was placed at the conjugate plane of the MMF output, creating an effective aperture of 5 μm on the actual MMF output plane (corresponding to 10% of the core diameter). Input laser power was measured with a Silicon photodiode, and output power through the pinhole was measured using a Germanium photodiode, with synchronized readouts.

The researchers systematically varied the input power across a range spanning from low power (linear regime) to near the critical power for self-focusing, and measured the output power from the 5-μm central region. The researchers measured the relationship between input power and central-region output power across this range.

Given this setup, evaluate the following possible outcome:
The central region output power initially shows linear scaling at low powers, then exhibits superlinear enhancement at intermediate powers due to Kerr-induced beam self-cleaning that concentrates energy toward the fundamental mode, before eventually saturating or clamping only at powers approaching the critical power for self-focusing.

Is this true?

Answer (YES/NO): NO